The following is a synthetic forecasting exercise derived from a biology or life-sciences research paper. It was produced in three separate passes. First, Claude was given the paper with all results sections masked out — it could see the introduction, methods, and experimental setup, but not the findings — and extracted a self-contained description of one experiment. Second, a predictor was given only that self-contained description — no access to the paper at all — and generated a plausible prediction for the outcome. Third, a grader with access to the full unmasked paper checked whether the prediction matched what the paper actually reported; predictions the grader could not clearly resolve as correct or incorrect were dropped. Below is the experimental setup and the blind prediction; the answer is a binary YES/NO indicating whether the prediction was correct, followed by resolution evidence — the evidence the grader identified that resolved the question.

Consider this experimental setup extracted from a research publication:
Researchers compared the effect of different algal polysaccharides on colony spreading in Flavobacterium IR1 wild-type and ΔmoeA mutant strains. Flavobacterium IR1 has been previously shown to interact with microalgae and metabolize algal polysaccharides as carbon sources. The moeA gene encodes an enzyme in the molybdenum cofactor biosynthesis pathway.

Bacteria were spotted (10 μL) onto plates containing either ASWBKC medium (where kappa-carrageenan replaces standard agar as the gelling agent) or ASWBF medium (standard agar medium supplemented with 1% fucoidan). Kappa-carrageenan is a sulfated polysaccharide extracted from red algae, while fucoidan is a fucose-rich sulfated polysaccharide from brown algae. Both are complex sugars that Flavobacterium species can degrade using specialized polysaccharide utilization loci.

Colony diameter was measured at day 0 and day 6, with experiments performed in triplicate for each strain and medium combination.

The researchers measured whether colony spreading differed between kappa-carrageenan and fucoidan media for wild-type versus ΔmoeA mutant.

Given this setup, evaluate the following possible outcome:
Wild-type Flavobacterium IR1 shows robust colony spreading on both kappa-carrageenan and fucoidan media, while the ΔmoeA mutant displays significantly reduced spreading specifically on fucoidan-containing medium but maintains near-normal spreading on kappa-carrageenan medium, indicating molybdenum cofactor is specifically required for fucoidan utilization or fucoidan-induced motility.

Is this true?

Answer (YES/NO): NO